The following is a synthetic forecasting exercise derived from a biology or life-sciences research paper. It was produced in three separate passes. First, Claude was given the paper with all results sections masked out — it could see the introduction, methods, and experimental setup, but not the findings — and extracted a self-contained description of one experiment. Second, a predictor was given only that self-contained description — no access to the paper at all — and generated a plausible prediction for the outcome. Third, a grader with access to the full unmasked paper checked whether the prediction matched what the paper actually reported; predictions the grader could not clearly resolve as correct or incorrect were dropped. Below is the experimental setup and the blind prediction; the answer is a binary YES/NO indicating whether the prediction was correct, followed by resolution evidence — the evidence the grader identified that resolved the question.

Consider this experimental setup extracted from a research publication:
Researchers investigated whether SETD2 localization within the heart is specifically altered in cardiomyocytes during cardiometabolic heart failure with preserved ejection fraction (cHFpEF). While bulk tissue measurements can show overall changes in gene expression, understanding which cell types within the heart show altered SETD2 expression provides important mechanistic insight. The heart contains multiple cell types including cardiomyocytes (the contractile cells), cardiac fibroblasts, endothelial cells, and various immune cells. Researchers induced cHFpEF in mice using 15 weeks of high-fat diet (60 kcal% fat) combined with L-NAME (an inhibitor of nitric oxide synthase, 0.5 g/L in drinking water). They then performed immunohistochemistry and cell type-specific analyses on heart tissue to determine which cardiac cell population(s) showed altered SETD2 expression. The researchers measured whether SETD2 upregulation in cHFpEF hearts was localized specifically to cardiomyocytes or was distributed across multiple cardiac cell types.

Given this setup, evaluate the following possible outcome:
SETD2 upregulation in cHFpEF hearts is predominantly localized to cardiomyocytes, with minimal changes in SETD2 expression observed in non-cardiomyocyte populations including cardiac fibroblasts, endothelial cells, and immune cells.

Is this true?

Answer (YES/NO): YES